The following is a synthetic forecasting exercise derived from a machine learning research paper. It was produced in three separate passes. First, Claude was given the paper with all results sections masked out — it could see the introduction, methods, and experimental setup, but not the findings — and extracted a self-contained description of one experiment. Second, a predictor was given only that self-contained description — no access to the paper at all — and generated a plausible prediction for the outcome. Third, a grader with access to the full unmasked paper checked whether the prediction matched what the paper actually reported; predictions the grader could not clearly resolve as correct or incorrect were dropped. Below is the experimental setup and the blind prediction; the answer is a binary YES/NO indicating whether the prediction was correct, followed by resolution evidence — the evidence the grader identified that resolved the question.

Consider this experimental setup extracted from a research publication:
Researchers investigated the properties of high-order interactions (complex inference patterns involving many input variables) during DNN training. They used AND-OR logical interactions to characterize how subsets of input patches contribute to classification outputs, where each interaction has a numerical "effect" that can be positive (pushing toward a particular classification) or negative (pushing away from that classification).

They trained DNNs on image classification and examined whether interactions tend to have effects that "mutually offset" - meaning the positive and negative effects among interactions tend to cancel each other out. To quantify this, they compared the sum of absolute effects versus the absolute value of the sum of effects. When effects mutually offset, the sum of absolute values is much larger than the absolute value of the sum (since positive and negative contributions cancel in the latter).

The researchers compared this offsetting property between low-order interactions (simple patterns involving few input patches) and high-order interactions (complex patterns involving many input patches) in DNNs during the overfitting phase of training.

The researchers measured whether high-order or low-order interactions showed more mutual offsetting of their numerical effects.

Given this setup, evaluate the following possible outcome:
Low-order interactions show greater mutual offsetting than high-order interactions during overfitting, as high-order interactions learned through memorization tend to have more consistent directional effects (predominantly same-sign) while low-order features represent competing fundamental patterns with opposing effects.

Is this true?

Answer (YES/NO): NO